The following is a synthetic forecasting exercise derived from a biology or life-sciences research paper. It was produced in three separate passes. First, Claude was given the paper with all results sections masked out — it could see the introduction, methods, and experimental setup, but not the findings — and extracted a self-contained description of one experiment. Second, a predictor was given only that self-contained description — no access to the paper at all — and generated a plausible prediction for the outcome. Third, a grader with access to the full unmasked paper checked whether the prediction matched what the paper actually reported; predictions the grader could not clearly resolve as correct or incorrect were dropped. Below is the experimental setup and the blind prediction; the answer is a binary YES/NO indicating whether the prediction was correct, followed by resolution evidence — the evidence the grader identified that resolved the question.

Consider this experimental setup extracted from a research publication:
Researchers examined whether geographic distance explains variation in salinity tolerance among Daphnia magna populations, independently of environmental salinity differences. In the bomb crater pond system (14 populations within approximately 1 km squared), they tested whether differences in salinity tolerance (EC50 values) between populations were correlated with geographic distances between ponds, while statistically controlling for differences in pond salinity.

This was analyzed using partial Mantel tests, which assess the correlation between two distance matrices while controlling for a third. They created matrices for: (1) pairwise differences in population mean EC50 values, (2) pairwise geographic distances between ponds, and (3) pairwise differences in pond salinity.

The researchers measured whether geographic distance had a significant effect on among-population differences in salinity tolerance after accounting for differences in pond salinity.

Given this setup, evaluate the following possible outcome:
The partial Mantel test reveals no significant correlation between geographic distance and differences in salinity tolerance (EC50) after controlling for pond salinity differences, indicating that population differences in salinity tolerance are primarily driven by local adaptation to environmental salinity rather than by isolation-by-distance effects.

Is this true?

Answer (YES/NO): YES